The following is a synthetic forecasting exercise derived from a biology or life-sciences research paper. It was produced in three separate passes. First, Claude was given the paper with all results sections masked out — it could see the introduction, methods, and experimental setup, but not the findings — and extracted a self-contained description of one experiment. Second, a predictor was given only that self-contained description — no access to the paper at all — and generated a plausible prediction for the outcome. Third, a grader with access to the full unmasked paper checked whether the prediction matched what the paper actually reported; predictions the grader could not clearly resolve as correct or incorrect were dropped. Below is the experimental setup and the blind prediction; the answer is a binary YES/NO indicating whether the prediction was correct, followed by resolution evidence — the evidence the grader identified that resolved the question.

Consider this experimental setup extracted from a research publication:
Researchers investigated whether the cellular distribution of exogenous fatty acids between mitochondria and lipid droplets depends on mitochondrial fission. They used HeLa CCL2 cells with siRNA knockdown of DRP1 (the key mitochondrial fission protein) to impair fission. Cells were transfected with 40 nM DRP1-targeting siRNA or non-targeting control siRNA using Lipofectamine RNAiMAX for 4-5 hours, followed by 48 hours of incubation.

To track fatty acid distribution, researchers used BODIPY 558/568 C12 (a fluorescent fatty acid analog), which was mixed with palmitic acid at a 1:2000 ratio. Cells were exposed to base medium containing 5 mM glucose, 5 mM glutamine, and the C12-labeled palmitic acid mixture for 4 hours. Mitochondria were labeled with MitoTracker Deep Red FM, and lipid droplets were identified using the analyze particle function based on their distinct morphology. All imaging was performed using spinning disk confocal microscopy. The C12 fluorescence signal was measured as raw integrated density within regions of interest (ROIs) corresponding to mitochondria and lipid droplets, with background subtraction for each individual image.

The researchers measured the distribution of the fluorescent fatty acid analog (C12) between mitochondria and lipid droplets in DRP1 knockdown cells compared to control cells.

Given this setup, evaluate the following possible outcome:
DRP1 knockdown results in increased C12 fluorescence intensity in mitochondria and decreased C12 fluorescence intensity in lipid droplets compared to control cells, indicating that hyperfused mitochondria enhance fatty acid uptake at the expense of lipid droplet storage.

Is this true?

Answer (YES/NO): NO